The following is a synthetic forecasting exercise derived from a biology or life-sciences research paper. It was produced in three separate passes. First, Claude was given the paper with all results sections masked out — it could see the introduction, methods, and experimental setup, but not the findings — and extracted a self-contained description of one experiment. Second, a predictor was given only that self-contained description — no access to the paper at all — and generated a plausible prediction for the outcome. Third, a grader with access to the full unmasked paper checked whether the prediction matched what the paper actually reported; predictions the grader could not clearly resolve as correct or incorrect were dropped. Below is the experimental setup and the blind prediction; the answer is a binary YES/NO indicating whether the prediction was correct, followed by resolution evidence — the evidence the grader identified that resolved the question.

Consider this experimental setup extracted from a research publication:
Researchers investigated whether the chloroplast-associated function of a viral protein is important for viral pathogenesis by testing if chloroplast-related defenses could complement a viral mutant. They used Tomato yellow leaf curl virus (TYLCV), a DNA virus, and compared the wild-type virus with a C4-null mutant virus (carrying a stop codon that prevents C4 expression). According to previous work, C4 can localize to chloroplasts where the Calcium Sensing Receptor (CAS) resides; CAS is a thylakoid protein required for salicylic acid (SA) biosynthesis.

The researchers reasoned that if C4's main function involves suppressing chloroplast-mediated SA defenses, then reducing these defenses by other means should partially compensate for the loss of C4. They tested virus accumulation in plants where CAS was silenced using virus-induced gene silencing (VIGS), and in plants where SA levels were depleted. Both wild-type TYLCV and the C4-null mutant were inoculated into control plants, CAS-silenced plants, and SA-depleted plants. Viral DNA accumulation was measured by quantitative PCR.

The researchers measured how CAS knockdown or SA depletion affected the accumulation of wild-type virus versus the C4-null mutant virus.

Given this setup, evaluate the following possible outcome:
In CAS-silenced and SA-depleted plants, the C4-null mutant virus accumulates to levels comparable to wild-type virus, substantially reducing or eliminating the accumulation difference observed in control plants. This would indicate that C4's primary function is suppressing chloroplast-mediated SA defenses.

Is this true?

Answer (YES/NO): NO